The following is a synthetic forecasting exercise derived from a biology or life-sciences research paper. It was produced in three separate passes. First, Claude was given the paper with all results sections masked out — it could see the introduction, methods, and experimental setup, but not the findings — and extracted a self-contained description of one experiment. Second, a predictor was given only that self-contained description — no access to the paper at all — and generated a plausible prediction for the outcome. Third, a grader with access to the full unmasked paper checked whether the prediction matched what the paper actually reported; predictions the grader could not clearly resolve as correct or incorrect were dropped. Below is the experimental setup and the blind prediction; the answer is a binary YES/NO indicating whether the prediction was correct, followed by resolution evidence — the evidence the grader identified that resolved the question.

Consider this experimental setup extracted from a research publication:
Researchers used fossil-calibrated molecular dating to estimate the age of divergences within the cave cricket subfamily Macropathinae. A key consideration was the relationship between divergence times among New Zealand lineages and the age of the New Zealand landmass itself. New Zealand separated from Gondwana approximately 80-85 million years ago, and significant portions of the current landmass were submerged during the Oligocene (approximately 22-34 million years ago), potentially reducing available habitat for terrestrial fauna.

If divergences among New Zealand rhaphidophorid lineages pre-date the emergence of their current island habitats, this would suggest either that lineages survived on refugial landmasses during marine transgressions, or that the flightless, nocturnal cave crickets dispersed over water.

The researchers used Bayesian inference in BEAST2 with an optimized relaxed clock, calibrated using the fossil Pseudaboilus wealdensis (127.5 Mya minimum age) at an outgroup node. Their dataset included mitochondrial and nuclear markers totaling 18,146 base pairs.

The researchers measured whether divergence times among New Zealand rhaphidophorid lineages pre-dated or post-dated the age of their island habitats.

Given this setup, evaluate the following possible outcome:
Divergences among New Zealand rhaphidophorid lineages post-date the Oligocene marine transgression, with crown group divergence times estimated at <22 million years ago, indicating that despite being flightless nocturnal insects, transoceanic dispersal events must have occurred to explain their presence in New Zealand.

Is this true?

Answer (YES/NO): NO